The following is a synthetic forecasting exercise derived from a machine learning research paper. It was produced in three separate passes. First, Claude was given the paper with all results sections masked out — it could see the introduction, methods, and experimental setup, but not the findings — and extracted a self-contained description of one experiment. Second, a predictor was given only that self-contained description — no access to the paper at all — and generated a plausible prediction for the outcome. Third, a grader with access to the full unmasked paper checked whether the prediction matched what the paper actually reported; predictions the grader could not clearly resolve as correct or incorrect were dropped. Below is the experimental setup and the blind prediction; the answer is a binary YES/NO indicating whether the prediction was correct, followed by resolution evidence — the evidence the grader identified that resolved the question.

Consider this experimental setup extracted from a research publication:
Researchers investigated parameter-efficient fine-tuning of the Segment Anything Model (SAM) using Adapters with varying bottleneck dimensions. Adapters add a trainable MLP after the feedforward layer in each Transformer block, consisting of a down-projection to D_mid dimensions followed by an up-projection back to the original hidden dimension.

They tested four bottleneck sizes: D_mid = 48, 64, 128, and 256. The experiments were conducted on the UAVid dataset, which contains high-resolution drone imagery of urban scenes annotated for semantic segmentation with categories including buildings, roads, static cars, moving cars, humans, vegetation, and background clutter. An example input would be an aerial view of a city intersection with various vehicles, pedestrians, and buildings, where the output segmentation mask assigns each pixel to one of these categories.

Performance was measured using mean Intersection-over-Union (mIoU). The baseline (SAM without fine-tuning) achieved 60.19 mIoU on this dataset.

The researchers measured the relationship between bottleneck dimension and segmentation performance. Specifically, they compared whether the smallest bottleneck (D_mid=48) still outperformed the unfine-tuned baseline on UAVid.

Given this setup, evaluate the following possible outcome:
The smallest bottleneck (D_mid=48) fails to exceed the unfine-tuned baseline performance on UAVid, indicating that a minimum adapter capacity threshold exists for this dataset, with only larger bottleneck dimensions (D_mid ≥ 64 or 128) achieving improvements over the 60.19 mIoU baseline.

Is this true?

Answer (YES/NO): NO